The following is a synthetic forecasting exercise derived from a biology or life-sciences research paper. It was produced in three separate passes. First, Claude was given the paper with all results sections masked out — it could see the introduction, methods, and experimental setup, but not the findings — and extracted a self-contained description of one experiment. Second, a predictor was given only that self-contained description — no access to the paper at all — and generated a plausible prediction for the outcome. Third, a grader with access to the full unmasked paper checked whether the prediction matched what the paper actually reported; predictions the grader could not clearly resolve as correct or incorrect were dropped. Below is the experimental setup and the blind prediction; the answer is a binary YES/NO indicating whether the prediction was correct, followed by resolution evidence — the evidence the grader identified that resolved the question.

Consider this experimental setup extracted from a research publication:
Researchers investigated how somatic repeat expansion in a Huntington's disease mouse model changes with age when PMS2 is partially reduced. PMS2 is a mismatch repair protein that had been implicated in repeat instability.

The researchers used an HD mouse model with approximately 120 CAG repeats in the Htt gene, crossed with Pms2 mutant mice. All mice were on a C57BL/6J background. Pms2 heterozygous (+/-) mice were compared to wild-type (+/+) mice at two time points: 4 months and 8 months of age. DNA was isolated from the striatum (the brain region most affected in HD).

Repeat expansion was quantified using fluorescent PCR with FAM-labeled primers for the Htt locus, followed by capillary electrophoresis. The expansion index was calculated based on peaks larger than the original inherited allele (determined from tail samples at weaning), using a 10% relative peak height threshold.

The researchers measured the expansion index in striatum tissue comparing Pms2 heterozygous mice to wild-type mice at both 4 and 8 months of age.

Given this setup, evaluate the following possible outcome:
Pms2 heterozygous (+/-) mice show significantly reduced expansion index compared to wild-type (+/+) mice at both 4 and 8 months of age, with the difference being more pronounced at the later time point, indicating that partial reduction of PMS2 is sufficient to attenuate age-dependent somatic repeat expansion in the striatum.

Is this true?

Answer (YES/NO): NO